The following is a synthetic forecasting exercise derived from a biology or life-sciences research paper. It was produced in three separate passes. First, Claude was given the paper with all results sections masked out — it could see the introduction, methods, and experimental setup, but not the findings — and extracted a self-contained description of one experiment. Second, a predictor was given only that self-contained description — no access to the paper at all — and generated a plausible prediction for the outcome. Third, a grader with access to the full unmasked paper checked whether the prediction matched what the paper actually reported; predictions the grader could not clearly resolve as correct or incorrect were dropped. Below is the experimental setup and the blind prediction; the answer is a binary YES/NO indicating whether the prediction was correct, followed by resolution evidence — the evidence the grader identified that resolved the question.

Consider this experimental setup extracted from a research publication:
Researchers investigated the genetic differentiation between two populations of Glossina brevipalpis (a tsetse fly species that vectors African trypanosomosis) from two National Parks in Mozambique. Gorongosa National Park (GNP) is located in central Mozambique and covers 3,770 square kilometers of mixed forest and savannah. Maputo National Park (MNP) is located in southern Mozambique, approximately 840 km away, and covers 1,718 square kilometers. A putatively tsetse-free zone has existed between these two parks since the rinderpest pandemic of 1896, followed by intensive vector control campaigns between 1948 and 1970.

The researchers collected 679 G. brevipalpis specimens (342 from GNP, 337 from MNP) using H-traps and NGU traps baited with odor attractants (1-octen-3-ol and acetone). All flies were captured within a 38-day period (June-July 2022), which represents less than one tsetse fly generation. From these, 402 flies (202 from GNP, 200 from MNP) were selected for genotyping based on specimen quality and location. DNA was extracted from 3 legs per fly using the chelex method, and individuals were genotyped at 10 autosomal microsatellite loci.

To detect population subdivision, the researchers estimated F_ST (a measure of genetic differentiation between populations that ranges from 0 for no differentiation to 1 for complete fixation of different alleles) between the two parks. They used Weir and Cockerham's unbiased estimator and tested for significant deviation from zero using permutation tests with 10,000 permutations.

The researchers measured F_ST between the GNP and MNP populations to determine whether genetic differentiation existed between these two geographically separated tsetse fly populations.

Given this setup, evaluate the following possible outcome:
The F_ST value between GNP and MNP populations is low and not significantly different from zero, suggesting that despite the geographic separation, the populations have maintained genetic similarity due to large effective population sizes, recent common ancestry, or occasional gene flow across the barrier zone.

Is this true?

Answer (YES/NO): NO